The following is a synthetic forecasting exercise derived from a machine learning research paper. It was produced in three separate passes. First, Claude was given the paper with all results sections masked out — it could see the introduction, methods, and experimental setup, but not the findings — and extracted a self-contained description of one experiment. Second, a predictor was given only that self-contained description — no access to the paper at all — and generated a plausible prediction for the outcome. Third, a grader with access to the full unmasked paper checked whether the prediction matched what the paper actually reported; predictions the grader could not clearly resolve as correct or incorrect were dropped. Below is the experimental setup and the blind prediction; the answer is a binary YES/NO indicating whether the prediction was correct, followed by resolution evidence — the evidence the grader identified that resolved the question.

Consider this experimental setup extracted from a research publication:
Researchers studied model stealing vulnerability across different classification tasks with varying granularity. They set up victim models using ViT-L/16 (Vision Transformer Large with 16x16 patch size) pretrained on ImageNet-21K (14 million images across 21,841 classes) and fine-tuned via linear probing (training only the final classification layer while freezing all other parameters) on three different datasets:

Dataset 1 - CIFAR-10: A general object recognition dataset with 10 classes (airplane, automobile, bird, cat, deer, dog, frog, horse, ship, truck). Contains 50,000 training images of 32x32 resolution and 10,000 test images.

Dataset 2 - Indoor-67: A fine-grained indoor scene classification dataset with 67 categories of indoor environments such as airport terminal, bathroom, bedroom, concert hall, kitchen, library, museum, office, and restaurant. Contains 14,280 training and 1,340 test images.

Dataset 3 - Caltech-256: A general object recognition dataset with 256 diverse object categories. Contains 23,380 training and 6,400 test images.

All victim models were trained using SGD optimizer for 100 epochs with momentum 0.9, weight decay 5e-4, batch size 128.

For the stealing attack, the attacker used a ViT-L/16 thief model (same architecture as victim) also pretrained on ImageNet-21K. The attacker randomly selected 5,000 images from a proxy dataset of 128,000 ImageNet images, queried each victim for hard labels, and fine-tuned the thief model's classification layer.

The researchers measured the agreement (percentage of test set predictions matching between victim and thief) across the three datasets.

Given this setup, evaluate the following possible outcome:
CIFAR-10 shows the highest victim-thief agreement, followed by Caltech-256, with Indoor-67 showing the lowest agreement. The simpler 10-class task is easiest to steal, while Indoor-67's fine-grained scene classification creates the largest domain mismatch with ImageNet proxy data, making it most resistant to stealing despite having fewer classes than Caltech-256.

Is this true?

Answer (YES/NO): YES